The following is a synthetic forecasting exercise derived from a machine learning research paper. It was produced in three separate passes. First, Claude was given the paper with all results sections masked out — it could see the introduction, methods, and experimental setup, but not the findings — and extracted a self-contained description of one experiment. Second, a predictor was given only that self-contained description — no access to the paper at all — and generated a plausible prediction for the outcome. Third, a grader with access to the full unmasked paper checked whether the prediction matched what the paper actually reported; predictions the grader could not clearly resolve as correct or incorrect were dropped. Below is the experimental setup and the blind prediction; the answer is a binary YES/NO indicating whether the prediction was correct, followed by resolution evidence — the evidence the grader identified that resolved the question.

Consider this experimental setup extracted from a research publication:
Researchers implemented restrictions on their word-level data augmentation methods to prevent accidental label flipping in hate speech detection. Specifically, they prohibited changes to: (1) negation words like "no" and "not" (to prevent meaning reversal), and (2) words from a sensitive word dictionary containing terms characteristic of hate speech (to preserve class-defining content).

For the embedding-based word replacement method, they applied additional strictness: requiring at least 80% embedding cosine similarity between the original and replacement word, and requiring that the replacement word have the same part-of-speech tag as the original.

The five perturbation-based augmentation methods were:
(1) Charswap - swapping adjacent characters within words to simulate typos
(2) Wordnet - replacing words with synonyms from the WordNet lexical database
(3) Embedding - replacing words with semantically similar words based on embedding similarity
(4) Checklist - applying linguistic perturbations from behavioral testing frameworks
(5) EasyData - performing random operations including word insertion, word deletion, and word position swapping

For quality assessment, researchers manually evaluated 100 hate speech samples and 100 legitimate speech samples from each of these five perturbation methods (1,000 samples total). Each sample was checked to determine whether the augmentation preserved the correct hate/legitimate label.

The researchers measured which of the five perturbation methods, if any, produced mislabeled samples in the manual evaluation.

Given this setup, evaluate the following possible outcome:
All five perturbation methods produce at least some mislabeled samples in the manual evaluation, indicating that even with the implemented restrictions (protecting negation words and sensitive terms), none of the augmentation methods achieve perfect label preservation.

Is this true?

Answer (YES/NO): NO